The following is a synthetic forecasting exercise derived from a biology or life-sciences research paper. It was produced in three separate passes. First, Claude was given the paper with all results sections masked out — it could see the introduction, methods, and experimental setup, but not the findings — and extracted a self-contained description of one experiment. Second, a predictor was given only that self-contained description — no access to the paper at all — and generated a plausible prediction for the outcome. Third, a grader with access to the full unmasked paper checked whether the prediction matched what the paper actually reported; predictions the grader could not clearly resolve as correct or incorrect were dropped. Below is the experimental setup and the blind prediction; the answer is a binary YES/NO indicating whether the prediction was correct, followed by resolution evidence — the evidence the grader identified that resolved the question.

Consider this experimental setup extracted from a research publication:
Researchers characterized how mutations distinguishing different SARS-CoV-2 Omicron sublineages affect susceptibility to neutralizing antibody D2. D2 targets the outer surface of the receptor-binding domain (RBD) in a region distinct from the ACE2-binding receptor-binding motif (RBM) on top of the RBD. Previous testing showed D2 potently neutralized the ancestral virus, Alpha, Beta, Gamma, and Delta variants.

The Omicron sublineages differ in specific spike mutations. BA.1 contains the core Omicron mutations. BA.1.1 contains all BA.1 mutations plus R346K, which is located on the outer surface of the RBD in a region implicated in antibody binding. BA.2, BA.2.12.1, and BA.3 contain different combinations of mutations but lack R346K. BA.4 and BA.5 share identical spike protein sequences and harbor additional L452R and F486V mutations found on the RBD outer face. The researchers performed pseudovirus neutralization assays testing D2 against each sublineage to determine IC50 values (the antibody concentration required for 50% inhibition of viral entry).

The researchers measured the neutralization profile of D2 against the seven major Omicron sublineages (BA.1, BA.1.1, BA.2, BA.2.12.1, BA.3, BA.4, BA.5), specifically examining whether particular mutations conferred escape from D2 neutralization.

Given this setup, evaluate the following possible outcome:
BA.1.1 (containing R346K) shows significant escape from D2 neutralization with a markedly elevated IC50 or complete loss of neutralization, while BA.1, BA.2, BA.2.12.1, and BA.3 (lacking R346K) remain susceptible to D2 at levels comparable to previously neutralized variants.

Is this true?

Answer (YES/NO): YES